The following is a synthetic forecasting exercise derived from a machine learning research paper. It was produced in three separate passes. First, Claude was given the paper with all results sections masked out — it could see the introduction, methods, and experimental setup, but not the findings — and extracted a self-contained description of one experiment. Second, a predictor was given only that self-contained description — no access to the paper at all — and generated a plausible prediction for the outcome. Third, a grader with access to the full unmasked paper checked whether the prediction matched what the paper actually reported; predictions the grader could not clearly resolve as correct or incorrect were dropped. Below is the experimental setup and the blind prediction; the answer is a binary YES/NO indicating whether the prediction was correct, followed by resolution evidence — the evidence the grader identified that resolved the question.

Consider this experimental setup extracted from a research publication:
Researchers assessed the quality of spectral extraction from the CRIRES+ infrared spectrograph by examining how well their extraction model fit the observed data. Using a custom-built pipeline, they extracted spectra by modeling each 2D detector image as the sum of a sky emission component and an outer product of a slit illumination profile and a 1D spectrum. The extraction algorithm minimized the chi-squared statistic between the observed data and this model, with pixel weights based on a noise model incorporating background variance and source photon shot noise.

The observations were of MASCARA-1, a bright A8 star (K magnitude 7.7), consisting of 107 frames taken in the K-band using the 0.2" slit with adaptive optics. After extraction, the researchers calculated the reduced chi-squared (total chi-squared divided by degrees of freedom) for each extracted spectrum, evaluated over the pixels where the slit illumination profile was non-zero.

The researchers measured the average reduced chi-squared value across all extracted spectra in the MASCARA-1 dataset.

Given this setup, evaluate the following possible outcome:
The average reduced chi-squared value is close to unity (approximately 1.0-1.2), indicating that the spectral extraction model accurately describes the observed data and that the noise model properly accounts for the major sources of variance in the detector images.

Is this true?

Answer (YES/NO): YES